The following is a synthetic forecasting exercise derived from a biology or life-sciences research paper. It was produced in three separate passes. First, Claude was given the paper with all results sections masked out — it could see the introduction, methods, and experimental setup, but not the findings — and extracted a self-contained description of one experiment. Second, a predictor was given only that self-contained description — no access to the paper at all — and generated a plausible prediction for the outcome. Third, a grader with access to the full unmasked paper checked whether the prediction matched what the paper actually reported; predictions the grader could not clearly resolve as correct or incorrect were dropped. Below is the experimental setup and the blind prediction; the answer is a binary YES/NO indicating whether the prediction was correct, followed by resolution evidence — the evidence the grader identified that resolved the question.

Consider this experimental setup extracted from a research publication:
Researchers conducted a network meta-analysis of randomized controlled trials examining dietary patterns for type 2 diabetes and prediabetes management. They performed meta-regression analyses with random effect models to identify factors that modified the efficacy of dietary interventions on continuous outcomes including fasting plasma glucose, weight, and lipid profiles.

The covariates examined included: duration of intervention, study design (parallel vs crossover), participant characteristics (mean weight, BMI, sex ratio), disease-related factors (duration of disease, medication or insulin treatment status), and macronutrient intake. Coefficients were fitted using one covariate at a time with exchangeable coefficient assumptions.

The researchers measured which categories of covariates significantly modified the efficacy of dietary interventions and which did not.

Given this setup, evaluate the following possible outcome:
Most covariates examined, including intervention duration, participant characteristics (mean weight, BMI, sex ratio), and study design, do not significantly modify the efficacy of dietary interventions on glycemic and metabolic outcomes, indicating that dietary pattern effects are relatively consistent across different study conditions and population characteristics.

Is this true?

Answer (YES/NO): NO